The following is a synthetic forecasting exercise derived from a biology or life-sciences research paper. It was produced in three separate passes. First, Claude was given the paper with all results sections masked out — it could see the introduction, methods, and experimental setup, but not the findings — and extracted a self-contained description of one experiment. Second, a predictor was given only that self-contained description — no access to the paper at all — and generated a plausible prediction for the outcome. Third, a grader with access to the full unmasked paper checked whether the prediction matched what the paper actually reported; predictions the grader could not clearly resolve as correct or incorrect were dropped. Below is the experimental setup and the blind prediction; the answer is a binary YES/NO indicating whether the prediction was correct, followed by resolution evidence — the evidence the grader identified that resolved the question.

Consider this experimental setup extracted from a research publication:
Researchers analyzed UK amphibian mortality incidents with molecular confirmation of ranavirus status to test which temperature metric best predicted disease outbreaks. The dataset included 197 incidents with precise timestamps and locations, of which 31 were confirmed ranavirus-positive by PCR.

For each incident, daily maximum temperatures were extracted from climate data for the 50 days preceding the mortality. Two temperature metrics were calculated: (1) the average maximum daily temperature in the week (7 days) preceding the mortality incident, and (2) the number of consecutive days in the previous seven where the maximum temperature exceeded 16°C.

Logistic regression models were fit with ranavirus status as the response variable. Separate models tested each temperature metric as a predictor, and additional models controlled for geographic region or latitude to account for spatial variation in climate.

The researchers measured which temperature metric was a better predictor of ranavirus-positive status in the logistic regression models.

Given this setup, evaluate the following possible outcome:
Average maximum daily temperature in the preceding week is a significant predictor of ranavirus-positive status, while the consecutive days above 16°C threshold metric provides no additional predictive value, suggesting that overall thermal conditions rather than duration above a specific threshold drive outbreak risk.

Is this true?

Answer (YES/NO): NO